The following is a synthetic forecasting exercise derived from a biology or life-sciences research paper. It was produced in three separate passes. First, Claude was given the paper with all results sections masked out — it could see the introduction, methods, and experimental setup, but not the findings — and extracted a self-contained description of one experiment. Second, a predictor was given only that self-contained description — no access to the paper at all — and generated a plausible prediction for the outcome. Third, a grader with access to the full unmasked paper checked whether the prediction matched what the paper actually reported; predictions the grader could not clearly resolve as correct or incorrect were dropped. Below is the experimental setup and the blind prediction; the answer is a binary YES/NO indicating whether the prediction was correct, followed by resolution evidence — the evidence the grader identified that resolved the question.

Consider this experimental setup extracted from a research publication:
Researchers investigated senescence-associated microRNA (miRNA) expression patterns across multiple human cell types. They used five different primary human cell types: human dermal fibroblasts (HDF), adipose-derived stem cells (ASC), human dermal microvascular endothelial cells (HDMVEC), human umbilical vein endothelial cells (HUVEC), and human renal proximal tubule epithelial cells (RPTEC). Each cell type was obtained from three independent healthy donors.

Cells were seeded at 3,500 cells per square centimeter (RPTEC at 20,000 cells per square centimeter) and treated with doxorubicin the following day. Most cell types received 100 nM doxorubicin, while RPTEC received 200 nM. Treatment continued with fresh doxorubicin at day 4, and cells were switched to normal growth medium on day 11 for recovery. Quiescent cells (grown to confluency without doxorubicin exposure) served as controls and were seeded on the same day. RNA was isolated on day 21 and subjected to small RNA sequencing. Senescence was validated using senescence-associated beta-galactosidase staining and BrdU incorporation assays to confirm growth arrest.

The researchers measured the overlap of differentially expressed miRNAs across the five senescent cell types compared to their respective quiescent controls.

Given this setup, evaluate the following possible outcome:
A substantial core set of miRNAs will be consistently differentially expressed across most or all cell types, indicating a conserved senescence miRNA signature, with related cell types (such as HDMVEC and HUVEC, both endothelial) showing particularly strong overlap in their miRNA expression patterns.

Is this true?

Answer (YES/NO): NO